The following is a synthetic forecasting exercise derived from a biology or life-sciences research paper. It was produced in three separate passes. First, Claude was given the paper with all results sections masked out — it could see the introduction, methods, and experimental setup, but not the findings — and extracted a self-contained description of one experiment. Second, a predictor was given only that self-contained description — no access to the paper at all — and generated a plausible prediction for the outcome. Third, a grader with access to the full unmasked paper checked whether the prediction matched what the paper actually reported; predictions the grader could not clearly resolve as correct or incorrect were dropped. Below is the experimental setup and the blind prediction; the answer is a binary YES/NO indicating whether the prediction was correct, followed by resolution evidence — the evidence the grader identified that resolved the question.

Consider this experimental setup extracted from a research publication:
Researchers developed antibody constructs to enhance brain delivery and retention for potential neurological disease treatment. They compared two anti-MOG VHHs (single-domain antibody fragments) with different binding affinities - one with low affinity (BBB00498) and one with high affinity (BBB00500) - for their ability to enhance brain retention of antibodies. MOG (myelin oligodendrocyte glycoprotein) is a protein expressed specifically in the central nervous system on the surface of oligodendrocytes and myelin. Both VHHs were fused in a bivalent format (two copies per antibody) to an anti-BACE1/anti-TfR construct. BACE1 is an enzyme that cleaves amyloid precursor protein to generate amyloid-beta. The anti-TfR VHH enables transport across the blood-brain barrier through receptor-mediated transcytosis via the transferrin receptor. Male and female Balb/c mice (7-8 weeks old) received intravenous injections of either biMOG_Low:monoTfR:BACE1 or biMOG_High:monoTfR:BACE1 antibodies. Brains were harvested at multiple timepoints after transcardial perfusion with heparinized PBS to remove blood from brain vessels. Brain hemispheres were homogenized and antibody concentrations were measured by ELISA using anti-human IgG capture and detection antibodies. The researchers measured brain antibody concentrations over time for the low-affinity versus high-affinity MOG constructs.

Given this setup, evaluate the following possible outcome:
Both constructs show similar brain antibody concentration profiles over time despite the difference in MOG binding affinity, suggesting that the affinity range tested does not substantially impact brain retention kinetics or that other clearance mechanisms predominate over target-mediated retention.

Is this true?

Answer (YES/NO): NO